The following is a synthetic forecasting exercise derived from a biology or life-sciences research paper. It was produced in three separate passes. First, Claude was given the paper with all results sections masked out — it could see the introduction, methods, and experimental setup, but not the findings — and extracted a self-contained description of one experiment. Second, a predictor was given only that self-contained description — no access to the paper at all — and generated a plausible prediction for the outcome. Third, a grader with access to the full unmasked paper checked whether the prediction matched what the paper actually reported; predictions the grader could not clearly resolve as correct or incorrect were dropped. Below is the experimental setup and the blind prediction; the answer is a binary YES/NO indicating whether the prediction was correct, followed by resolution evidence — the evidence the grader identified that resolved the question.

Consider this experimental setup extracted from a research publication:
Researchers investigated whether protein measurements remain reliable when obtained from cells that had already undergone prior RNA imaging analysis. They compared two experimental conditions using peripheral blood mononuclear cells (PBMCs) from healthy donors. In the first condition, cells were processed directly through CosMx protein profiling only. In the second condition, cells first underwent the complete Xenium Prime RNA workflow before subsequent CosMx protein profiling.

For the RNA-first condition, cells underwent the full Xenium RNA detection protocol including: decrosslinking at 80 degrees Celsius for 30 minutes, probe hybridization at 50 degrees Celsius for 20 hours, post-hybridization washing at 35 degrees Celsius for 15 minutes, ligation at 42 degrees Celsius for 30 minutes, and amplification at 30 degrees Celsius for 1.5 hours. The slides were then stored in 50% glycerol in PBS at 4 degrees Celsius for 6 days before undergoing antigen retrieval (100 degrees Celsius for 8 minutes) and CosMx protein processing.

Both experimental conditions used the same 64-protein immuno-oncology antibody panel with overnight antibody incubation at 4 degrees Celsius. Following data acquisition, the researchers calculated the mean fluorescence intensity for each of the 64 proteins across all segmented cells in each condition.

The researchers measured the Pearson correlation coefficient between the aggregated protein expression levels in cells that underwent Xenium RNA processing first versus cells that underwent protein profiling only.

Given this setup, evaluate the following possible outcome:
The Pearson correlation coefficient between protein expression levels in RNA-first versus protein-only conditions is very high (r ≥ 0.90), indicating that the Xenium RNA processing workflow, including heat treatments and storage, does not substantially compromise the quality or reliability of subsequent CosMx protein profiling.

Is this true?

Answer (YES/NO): YES